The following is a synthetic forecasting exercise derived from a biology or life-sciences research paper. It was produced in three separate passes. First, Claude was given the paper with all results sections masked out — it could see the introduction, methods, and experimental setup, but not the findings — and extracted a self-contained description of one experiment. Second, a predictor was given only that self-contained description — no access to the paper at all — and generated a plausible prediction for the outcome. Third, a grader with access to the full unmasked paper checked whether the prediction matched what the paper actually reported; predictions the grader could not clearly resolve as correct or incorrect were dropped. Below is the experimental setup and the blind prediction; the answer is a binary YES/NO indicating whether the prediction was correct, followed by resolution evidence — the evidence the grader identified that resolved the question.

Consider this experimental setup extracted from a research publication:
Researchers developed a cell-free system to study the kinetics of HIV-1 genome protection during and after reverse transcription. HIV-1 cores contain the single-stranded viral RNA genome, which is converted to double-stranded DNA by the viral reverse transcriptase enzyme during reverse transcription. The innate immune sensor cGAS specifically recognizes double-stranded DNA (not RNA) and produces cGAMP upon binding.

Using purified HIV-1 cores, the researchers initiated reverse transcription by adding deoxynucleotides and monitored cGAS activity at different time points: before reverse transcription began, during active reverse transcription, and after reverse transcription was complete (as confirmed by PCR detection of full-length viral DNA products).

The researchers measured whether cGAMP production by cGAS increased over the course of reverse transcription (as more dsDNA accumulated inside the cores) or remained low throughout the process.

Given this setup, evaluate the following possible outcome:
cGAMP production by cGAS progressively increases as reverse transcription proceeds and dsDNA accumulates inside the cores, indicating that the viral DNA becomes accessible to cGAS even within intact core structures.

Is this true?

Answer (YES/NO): NO